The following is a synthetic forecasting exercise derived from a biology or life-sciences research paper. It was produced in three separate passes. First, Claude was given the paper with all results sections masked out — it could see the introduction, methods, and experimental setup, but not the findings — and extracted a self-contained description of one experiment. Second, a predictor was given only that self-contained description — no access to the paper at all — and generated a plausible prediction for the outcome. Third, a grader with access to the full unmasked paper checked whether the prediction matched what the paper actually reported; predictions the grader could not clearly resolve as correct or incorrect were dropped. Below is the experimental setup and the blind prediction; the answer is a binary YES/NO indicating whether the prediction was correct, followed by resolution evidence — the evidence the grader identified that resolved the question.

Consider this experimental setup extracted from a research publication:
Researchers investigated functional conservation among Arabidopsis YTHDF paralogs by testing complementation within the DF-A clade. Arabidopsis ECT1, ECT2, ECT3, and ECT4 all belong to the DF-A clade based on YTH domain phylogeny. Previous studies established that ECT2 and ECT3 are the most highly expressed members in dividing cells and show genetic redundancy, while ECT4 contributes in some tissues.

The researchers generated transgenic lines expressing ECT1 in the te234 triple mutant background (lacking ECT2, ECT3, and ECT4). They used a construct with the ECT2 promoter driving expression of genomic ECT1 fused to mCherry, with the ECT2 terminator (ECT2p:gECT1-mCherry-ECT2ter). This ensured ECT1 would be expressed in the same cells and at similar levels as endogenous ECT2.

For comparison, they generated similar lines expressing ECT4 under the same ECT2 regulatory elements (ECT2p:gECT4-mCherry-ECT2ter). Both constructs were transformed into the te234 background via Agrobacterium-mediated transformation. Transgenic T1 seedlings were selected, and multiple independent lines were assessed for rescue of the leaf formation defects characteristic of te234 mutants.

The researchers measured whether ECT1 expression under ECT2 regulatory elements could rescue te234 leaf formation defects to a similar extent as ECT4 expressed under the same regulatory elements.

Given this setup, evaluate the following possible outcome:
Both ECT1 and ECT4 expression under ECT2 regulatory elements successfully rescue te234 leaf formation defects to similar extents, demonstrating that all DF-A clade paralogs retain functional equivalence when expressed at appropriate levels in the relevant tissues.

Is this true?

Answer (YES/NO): NO